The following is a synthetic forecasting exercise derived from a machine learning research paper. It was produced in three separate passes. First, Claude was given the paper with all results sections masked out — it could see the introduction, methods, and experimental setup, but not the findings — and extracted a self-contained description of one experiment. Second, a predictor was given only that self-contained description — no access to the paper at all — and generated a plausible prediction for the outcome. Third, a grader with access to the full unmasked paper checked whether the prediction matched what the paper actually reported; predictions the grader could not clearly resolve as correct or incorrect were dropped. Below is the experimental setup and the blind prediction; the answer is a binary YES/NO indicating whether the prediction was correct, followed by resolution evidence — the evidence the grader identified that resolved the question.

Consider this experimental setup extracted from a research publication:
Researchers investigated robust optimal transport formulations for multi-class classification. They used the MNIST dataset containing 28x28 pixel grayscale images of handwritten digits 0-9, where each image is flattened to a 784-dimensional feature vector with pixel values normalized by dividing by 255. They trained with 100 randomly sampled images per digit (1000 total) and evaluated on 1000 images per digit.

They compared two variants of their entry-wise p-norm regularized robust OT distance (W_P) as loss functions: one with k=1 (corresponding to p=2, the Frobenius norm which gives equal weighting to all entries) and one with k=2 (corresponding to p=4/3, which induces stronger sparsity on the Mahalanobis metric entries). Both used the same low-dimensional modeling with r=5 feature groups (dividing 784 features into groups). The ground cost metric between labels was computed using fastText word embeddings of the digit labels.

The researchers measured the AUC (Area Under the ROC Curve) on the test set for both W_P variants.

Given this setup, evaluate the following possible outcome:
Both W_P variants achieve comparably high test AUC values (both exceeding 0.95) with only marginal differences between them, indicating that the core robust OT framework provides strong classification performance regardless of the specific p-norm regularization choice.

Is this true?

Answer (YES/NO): NO